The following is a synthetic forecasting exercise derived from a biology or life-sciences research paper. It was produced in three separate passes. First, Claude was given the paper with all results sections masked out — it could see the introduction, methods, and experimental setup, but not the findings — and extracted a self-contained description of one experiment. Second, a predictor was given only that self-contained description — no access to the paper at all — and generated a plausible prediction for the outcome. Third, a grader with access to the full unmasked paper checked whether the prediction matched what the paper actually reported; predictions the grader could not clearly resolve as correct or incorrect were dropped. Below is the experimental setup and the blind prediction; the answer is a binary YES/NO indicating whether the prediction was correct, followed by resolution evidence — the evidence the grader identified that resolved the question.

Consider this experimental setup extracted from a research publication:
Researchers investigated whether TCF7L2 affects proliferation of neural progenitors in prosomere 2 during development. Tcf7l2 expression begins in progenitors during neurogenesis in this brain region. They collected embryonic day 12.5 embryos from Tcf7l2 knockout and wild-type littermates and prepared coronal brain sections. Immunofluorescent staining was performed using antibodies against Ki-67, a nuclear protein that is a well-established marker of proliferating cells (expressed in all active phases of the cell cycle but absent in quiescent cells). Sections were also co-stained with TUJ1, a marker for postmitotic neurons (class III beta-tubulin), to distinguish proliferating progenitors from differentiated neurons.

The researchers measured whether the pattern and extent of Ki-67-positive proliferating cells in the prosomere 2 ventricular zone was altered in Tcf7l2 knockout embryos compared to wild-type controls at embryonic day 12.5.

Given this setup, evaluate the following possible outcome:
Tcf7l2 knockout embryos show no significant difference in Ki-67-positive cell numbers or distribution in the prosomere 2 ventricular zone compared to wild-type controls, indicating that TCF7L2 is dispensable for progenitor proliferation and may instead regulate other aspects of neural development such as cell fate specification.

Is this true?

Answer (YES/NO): YES